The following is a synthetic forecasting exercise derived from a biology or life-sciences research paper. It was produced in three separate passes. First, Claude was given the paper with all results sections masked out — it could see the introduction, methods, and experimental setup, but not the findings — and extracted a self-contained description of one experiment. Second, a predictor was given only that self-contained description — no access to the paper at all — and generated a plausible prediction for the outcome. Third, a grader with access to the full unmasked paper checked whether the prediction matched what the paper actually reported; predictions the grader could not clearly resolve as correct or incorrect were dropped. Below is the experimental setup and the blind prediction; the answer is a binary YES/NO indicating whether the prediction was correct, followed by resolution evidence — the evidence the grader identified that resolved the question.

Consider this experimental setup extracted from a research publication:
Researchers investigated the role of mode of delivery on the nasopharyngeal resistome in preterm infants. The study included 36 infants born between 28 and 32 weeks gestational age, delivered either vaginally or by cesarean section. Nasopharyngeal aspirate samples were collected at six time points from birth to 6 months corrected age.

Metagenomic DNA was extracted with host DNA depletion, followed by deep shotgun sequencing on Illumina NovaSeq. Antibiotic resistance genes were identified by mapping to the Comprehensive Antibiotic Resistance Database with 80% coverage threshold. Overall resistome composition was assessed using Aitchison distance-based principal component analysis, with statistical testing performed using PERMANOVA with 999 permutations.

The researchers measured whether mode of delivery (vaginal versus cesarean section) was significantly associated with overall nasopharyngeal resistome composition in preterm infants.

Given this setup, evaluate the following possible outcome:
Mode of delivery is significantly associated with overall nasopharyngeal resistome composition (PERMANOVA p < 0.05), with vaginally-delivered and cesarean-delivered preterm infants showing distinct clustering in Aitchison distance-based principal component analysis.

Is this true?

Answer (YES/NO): NO